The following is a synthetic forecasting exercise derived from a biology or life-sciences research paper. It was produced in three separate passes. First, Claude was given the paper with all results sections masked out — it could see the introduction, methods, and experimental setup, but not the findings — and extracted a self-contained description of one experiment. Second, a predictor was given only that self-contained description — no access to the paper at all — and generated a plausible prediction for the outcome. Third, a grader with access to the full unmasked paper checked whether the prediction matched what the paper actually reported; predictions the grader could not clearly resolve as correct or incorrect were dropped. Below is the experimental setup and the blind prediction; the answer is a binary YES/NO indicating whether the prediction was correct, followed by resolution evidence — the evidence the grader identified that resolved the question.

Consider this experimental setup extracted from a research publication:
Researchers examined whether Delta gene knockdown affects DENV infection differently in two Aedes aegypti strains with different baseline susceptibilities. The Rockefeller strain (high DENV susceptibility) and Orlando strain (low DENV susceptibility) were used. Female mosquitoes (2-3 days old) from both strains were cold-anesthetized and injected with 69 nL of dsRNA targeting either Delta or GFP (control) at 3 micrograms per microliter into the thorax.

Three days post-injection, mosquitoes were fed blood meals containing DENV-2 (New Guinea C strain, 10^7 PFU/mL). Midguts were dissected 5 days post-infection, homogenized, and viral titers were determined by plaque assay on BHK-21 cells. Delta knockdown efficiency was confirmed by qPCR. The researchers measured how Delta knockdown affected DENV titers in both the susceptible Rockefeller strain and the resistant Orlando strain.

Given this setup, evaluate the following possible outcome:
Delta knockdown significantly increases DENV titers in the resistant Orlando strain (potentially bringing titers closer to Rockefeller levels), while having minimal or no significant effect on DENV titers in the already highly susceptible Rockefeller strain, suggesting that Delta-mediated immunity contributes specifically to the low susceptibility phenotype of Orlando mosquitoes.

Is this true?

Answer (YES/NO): YES